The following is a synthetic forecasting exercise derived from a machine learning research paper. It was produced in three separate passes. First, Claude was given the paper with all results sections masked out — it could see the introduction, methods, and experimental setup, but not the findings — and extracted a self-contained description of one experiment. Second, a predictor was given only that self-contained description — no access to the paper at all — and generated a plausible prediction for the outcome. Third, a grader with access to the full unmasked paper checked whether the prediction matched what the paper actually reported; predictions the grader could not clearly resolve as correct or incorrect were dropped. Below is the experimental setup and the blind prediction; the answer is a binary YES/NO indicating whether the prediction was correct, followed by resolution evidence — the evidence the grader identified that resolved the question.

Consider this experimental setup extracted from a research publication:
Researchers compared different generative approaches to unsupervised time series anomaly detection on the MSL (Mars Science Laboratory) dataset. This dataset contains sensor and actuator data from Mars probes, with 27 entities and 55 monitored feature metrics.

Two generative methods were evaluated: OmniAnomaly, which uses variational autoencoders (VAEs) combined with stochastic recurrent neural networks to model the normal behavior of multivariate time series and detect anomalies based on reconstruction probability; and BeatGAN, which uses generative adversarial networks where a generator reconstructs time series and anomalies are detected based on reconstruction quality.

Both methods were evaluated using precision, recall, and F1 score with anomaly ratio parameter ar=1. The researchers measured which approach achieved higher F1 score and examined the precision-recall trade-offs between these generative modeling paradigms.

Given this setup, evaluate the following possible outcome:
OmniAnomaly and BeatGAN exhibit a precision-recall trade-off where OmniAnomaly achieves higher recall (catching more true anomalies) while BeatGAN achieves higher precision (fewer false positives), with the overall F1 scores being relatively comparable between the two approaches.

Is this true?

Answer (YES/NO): YES